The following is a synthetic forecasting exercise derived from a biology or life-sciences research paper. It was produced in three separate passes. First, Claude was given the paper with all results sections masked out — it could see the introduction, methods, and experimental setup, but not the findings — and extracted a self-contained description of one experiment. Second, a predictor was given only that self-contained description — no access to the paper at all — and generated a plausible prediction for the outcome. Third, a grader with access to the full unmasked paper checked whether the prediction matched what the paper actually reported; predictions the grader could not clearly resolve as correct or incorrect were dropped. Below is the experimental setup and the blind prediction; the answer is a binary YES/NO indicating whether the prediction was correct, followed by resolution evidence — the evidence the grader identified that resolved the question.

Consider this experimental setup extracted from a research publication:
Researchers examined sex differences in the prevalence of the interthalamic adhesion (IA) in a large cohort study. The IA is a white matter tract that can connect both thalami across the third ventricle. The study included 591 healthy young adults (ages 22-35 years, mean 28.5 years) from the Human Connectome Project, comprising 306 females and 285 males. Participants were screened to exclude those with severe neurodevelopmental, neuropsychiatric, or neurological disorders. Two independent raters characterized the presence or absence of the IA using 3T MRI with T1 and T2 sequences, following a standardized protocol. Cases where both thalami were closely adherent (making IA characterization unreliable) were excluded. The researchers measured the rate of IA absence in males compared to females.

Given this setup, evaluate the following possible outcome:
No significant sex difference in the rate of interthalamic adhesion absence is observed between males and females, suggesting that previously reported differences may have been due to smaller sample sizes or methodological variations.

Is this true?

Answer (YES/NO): NO